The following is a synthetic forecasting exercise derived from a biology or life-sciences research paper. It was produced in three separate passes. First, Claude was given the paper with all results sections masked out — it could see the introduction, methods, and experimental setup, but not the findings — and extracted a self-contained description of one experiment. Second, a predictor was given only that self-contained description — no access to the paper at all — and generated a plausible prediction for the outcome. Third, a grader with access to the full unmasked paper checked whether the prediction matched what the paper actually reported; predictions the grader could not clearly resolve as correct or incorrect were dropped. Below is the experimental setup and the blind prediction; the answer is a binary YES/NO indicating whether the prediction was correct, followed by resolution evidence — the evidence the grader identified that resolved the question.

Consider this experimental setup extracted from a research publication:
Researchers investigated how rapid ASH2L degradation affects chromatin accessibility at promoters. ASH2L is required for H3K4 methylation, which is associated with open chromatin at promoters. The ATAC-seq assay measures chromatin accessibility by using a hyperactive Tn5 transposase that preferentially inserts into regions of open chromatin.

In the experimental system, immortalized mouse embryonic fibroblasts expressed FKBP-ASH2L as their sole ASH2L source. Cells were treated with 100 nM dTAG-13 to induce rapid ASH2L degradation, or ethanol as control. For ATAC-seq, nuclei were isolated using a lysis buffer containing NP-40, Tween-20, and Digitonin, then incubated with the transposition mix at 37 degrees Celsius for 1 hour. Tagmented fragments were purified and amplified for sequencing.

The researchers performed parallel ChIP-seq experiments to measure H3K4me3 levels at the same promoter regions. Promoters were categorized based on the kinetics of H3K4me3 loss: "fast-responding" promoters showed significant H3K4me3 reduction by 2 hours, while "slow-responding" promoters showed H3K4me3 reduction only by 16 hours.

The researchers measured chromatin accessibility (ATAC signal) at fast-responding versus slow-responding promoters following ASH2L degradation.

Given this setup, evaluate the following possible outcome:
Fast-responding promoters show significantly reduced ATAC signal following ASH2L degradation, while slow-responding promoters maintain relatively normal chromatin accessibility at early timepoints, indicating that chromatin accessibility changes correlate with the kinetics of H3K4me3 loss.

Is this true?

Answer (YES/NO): NO